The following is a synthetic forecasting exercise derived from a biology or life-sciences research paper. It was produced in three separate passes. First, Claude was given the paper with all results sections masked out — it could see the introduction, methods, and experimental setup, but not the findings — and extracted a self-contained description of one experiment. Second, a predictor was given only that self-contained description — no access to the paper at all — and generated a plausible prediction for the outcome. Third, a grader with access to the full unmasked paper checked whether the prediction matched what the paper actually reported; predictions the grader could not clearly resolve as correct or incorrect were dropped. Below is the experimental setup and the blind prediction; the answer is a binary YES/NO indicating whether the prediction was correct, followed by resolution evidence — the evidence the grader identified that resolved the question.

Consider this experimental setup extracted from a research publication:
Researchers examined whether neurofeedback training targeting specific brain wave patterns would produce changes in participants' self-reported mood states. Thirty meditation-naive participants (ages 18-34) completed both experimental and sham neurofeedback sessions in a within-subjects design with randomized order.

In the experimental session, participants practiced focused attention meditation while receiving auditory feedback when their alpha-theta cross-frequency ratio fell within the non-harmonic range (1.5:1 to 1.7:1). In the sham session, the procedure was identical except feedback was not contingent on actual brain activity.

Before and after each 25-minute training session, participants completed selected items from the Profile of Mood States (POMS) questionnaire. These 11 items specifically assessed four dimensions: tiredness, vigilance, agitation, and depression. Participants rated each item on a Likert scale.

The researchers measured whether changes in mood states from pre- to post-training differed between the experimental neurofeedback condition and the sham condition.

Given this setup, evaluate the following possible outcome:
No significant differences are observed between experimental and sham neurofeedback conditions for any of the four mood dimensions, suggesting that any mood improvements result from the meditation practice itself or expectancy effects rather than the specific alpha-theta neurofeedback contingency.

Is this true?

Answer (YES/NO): YES